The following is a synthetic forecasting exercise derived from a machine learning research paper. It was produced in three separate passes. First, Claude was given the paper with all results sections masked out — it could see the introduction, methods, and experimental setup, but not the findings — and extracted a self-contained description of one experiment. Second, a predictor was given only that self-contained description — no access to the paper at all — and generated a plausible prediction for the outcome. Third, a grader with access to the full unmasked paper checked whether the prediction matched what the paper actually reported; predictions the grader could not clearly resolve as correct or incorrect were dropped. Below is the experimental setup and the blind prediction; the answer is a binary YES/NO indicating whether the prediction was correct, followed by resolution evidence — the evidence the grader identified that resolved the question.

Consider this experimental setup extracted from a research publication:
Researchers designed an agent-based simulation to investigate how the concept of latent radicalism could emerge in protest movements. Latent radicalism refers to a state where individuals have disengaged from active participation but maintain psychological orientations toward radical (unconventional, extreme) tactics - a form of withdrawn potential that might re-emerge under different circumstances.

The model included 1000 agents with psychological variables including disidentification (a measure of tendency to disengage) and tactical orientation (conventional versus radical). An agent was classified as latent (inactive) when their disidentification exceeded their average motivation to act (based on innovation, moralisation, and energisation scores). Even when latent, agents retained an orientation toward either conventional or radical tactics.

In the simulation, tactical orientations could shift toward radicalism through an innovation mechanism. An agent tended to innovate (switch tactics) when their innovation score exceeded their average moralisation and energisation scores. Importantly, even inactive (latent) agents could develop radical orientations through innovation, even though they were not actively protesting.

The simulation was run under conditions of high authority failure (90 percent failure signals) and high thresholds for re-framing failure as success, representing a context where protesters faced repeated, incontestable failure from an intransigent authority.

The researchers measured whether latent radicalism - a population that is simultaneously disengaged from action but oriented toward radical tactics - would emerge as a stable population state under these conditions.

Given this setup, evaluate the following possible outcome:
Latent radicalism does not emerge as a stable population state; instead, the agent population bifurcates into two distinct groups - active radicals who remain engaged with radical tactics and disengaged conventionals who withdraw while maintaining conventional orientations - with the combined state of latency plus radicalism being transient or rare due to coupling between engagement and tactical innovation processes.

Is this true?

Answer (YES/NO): NO